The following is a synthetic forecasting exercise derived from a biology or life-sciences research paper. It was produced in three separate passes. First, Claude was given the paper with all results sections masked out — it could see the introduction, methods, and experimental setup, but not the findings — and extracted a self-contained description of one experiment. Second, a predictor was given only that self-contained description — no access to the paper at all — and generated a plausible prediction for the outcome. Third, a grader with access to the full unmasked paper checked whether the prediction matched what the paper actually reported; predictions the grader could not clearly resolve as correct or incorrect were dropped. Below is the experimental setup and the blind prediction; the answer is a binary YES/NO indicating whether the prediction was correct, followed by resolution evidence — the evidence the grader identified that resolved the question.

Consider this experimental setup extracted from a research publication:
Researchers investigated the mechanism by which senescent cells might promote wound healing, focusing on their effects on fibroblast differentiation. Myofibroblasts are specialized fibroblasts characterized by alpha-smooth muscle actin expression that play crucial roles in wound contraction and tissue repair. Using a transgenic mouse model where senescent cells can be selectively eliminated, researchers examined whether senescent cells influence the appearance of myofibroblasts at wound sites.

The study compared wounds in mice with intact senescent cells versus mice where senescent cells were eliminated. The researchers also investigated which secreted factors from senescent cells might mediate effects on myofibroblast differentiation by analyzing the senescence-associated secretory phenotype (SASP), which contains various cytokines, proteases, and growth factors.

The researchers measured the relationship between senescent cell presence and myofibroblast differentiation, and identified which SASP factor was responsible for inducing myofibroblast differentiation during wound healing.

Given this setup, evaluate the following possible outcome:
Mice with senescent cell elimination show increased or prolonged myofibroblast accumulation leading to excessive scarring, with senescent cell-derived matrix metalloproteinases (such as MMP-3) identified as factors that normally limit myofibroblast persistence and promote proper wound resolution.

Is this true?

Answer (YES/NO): NO